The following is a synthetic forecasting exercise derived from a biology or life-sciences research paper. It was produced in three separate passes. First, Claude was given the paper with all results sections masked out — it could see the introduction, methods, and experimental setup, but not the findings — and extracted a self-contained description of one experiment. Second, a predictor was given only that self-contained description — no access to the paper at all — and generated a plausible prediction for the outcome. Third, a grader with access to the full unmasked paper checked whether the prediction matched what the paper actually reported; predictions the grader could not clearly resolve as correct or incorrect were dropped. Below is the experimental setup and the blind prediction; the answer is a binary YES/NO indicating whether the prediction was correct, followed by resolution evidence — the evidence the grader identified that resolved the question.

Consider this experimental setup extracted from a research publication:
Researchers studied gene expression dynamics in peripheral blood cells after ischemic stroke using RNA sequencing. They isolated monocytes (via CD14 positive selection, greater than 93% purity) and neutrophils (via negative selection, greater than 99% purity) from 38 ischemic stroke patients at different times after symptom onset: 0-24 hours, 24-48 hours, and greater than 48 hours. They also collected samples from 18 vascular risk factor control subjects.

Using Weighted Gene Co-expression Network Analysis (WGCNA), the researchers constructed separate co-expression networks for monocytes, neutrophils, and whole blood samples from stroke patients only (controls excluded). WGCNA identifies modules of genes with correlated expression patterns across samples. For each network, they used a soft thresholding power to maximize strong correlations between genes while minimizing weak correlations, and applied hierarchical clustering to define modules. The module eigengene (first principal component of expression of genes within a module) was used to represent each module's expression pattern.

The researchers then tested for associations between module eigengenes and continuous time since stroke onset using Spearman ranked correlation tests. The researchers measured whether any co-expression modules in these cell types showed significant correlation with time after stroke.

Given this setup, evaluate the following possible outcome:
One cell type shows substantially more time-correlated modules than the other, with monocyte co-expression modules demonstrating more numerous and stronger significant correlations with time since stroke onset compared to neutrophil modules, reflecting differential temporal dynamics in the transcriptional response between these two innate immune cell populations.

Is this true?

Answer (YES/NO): YES